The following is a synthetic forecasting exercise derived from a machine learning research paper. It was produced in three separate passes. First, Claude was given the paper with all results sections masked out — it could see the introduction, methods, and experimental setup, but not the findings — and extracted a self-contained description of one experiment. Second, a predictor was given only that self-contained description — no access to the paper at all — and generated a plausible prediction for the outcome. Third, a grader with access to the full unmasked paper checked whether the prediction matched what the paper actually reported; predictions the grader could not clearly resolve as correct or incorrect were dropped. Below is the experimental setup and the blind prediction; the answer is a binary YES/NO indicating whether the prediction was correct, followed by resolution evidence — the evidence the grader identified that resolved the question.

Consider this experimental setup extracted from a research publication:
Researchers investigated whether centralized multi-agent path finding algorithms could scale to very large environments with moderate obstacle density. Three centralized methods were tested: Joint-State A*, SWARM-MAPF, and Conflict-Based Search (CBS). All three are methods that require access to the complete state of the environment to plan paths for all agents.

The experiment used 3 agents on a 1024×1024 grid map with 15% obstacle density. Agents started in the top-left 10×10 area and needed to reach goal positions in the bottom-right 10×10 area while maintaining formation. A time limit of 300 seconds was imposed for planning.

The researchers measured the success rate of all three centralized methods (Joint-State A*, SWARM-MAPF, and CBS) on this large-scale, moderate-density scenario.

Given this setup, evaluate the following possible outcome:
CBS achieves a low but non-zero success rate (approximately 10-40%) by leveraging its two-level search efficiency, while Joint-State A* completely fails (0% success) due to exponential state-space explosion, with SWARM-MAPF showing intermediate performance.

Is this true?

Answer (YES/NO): NO